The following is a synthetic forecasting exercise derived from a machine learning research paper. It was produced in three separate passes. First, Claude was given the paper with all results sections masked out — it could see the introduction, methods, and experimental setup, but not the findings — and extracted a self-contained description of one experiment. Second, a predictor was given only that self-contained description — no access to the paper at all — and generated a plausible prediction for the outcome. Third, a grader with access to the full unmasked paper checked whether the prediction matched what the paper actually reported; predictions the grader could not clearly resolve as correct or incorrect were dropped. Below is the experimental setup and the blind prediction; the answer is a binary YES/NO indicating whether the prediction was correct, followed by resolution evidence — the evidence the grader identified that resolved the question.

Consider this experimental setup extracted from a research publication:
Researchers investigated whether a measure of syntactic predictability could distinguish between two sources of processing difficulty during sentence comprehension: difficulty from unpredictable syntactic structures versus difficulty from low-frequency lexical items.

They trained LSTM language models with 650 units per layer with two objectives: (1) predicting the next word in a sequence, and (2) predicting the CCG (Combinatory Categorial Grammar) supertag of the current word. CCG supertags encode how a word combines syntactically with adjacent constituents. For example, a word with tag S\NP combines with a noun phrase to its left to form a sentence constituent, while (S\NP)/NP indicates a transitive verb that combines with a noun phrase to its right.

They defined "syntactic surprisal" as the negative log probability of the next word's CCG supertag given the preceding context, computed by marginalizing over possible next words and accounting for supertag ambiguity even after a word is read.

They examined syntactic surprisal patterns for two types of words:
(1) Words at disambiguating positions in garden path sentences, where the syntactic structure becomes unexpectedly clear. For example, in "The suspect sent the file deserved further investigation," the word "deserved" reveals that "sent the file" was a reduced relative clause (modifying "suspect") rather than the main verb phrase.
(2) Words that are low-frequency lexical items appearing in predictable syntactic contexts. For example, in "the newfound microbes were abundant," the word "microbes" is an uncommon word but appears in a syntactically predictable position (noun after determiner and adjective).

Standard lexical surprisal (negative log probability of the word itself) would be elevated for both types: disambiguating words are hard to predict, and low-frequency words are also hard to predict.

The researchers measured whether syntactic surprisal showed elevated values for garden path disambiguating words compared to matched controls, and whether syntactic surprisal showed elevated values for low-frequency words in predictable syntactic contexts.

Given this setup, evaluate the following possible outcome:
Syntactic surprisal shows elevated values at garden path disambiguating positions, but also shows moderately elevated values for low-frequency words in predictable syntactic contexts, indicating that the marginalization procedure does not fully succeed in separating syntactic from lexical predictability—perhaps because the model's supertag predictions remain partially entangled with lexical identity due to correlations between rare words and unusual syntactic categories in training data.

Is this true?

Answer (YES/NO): NO